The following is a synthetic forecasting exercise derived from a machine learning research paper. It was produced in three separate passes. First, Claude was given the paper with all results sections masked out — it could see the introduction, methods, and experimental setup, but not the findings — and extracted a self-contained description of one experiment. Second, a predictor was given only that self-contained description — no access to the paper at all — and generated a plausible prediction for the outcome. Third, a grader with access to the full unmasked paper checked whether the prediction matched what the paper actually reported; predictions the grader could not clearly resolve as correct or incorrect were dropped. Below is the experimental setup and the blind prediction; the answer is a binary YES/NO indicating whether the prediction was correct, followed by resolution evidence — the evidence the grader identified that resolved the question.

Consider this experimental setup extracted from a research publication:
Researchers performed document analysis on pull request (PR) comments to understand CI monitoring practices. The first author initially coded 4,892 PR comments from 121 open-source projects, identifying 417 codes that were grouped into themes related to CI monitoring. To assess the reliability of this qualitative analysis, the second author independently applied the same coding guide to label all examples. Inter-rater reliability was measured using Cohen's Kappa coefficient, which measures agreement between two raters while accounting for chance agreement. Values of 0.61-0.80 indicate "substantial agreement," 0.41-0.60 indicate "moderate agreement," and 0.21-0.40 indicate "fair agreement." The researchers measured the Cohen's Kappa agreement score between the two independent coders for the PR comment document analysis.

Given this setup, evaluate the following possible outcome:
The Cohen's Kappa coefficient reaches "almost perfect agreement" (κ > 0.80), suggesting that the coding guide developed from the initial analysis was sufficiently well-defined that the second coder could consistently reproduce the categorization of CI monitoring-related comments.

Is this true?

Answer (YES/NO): NO